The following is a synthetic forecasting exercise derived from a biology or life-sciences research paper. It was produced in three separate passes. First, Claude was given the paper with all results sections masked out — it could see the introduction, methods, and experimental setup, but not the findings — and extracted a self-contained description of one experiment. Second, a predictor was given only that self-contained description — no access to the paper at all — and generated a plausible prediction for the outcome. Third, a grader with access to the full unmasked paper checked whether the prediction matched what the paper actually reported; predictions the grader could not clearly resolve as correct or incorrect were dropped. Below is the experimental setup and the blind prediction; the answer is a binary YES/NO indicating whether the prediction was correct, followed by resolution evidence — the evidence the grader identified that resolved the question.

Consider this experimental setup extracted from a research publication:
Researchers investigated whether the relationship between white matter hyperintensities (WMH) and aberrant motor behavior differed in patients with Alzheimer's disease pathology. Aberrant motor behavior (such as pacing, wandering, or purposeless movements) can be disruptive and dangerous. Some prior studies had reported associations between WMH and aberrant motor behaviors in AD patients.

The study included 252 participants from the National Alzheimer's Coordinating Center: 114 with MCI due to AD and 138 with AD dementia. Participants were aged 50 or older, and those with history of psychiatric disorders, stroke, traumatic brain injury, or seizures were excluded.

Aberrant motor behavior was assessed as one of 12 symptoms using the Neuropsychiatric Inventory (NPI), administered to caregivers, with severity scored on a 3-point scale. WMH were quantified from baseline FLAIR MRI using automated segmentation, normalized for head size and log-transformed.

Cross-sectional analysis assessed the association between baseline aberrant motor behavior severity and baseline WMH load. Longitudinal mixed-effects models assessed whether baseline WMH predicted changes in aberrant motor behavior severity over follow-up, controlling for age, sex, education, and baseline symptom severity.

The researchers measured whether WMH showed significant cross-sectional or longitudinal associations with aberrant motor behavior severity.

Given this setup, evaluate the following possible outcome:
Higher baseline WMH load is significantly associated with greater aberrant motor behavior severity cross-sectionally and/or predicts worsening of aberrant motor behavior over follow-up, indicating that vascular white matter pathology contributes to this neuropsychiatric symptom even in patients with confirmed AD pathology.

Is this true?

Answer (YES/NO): NO